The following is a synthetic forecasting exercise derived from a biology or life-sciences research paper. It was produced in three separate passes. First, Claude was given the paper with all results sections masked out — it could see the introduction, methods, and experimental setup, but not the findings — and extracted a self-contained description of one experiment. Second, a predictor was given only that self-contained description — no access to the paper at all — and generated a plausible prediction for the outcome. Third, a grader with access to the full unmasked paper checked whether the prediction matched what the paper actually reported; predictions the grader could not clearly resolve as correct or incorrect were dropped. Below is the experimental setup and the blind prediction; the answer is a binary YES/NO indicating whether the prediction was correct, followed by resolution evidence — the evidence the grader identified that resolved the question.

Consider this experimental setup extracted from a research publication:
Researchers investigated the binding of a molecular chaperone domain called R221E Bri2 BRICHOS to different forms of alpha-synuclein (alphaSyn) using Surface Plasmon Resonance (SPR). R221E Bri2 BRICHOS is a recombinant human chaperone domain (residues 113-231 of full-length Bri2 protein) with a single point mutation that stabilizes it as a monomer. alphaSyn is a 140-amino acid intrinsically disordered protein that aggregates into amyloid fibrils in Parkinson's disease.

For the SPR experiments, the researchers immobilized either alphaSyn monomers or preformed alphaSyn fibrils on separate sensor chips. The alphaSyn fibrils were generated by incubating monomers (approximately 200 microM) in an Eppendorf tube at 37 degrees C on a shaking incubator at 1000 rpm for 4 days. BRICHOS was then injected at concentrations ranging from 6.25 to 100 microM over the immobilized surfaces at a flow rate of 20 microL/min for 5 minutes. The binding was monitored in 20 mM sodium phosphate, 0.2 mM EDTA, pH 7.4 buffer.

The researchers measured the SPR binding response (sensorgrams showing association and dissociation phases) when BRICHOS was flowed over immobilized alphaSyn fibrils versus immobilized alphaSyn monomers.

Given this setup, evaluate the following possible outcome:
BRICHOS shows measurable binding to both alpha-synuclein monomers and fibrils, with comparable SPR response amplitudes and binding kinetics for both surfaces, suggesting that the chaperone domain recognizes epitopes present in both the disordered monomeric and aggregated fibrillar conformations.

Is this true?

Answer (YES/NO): NO